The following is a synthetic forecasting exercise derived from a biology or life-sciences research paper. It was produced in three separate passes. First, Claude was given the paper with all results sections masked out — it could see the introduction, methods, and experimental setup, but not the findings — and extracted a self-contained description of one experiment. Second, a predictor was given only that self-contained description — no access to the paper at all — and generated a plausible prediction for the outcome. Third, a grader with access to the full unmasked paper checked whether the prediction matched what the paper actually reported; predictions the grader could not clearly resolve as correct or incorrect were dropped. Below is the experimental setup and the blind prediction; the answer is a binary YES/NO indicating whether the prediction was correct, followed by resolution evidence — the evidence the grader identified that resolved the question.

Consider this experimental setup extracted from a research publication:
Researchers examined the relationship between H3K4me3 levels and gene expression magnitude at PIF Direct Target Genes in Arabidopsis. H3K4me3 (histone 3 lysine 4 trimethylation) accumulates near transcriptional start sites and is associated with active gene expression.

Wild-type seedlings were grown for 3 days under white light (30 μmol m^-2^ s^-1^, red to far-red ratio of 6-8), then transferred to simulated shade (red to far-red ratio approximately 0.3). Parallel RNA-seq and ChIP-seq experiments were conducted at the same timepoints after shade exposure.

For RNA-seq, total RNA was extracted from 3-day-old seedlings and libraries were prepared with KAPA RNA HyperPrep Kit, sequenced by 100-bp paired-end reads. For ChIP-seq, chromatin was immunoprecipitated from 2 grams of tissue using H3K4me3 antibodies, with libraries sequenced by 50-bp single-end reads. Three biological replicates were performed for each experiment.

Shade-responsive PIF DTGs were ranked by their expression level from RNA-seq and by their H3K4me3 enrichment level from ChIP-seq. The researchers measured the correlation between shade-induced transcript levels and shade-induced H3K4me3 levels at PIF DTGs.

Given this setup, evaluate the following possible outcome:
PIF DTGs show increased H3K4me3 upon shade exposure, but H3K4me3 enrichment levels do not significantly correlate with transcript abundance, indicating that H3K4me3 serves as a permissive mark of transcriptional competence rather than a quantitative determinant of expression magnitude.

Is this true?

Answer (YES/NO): NO